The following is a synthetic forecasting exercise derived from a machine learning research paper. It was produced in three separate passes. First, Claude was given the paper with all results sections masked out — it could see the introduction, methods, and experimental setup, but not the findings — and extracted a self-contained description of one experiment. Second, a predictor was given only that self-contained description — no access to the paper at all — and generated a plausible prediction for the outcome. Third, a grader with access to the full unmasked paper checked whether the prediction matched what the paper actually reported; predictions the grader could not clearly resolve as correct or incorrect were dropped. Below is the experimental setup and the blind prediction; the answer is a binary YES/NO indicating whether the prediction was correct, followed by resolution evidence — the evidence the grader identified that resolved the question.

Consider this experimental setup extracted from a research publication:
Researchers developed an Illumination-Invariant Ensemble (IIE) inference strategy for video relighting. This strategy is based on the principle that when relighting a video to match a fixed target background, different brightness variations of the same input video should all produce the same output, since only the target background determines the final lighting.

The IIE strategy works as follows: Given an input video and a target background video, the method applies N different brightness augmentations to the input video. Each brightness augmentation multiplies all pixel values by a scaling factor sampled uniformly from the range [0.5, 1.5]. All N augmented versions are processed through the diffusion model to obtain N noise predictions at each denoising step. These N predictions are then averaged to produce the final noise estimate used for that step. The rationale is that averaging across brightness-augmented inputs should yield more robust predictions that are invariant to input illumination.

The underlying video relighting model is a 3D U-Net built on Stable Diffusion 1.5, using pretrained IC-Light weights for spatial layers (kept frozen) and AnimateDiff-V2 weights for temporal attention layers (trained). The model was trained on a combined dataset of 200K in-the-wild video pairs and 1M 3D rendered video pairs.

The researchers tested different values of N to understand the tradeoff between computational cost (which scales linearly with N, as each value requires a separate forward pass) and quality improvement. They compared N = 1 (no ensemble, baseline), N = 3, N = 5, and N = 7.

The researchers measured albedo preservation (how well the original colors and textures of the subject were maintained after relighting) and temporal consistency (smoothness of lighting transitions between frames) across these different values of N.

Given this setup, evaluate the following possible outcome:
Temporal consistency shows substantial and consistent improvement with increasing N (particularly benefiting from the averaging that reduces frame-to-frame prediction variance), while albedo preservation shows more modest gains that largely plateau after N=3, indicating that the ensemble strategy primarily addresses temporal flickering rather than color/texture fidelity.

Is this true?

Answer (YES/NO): NO